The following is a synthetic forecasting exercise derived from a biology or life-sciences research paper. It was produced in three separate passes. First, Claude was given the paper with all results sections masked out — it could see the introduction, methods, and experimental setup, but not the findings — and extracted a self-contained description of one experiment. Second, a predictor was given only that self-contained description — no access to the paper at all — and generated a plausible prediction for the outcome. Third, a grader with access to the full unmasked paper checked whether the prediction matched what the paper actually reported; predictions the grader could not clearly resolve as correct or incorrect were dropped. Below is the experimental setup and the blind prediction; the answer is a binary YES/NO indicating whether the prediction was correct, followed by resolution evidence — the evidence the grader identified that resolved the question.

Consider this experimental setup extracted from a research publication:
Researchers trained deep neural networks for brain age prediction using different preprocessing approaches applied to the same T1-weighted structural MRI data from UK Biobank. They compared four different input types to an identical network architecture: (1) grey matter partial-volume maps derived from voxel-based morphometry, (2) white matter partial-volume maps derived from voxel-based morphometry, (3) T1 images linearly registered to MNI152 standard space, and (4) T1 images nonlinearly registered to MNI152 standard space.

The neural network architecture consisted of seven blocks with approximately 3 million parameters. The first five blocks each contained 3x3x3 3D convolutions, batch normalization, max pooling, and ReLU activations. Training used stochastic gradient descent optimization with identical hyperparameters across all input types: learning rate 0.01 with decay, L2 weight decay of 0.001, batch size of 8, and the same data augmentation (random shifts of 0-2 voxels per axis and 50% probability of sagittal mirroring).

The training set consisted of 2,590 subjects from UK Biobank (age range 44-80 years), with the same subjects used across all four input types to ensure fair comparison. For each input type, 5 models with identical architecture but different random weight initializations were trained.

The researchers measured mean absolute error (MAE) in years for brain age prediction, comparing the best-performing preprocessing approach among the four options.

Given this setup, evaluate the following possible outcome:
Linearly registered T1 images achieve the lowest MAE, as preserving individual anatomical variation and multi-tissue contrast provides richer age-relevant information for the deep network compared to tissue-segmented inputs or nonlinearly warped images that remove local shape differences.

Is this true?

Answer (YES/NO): NO